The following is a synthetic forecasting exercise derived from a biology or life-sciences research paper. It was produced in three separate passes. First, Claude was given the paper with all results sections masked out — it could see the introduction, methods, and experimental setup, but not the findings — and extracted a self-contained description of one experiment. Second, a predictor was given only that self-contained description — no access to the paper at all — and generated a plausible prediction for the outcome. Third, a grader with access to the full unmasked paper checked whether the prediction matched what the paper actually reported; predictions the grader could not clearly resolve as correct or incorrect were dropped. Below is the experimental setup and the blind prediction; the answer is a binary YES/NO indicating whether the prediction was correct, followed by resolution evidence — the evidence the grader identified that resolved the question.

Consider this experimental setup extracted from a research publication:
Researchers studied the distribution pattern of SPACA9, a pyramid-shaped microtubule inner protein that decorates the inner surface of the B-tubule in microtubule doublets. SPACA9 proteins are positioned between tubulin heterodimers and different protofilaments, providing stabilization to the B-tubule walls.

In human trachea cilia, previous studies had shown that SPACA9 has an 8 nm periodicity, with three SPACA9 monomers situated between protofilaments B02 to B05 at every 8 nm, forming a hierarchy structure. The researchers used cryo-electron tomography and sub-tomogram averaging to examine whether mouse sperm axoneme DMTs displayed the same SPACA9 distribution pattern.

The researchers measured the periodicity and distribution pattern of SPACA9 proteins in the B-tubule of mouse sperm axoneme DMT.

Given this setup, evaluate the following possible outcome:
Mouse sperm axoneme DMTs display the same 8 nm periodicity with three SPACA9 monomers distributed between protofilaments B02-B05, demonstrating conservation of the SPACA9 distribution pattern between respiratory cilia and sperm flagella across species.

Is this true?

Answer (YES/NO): NO